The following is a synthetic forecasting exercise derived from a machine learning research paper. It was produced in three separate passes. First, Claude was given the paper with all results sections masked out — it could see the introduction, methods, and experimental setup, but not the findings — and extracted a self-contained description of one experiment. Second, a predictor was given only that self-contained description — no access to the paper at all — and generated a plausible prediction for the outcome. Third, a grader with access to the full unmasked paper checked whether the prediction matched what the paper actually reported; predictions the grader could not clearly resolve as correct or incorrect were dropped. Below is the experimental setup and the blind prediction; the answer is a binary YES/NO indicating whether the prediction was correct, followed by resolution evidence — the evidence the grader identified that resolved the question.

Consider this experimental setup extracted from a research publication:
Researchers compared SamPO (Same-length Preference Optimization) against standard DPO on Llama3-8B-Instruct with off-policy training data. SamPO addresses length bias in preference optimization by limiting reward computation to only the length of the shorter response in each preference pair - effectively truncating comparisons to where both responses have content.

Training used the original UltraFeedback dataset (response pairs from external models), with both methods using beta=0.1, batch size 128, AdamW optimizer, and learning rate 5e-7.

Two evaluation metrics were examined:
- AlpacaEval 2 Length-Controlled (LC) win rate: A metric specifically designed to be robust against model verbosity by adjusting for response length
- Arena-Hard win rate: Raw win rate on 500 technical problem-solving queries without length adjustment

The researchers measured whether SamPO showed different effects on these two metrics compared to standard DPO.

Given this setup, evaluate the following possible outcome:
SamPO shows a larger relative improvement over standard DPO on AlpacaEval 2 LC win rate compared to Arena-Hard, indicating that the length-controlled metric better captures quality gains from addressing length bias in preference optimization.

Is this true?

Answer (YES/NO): YES